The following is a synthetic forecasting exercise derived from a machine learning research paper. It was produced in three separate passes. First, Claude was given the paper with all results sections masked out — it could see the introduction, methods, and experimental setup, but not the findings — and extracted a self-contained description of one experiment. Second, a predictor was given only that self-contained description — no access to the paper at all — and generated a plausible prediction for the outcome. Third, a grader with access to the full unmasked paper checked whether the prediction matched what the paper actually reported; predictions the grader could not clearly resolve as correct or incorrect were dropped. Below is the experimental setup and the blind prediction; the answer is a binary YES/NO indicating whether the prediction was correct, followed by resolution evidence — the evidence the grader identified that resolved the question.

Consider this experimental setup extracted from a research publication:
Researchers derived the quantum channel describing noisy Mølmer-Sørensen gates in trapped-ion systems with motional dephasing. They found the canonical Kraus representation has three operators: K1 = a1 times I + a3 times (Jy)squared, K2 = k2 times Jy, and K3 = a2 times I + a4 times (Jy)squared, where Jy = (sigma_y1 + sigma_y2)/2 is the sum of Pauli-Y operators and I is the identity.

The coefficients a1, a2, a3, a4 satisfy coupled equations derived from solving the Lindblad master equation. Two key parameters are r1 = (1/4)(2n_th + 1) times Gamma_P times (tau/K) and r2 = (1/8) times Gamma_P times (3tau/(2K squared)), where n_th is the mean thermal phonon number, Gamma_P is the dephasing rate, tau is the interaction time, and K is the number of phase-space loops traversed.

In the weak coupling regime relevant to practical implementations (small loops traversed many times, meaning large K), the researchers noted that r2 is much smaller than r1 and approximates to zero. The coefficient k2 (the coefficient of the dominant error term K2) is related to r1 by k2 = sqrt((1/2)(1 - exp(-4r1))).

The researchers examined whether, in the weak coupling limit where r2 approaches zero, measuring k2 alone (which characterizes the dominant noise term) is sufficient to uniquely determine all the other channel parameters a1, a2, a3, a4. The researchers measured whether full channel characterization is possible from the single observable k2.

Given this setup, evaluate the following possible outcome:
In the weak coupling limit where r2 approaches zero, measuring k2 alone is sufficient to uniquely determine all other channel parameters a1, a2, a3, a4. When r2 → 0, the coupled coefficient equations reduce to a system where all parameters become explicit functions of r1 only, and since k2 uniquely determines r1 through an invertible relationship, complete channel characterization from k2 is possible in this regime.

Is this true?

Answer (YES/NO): YES